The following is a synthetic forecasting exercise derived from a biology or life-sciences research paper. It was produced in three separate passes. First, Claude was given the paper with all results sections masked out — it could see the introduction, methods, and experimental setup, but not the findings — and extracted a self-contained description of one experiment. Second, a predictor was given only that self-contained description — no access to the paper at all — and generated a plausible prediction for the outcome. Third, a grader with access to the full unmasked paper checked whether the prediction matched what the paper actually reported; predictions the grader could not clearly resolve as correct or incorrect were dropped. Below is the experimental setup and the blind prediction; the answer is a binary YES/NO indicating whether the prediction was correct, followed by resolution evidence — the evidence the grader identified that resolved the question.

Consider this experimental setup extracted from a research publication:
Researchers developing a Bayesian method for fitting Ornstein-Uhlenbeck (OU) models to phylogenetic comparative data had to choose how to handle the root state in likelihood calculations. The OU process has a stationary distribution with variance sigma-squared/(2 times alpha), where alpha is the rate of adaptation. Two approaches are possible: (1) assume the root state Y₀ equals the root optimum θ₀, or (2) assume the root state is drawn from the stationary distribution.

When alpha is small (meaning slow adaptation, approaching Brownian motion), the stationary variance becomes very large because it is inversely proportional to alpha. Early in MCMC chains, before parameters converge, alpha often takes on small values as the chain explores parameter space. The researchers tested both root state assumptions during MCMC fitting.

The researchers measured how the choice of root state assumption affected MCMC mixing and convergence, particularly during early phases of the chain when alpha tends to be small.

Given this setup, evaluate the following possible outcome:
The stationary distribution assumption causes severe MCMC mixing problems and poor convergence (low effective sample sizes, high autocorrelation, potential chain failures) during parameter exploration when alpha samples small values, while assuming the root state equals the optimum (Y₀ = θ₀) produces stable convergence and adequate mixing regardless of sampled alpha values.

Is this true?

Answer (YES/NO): NO